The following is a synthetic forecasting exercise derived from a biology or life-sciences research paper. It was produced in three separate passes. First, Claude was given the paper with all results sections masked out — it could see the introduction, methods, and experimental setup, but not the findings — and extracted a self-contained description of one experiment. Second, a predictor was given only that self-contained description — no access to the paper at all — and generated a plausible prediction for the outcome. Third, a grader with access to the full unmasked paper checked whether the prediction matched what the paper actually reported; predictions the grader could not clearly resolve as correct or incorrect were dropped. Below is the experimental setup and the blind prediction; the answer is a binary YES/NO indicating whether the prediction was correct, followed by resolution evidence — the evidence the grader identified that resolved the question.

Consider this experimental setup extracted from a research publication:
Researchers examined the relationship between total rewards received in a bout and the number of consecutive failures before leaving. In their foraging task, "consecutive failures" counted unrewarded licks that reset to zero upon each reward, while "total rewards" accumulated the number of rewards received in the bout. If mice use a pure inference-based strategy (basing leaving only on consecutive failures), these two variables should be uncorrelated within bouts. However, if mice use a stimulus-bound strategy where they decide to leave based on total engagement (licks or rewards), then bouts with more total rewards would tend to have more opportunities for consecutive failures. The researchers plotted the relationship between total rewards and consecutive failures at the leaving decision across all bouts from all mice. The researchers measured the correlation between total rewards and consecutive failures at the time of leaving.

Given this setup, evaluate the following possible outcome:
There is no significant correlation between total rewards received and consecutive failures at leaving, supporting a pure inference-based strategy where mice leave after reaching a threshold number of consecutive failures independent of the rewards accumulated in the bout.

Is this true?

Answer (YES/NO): NO